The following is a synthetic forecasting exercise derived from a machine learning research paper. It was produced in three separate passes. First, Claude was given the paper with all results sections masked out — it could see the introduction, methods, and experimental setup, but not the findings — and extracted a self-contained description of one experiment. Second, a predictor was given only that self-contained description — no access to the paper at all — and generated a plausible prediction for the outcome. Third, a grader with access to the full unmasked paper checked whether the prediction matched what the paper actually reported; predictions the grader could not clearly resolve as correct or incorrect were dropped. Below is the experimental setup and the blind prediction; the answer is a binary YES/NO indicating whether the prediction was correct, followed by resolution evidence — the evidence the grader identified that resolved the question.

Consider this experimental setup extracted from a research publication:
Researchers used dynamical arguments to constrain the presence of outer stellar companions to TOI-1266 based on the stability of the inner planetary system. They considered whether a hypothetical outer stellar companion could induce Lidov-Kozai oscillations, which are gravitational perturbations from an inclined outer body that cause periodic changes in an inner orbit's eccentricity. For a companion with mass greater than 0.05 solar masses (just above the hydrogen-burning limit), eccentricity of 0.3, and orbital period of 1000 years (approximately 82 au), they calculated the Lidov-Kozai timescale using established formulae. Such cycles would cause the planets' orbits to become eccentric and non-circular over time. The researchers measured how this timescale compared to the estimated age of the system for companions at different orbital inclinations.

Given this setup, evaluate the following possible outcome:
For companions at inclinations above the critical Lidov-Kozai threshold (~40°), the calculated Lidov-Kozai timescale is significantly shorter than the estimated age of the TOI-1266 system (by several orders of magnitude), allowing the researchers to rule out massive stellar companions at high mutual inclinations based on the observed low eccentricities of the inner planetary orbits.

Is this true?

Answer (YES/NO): YES